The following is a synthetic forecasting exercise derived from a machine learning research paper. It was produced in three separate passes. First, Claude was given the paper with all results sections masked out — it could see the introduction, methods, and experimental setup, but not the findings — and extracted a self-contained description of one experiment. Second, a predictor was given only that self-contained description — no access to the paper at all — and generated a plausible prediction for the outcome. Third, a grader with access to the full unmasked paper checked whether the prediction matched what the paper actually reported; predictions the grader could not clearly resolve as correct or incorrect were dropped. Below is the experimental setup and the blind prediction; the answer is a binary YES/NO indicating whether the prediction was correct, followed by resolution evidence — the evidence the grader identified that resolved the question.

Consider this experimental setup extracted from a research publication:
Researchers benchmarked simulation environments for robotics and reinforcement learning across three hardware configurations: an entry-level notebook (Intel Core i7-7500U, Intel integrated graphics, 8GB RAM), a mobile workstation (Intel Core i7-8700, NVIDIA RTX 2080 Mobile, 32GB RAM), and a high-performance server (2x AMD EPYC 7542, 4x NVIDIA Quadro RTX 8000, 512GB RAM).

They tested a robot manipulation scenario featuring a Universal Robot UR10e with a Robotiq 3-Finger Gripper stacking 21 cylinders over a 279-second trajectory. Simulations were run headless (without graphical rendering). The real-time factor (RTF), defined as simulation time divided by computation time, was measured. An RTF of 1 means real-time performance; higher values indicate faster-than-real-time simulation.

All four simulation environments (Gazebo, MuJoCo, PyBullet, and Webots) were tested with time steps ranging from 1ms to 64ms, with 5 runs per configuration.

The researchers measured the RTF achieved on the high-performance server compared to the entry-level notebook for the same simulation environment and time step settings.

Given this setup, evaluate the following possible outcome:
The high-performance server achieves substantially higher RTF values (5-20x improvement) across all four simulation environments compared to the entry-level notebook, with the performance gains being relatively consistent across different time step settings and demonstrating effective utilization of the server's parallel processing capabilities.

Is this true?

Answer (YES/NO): NO